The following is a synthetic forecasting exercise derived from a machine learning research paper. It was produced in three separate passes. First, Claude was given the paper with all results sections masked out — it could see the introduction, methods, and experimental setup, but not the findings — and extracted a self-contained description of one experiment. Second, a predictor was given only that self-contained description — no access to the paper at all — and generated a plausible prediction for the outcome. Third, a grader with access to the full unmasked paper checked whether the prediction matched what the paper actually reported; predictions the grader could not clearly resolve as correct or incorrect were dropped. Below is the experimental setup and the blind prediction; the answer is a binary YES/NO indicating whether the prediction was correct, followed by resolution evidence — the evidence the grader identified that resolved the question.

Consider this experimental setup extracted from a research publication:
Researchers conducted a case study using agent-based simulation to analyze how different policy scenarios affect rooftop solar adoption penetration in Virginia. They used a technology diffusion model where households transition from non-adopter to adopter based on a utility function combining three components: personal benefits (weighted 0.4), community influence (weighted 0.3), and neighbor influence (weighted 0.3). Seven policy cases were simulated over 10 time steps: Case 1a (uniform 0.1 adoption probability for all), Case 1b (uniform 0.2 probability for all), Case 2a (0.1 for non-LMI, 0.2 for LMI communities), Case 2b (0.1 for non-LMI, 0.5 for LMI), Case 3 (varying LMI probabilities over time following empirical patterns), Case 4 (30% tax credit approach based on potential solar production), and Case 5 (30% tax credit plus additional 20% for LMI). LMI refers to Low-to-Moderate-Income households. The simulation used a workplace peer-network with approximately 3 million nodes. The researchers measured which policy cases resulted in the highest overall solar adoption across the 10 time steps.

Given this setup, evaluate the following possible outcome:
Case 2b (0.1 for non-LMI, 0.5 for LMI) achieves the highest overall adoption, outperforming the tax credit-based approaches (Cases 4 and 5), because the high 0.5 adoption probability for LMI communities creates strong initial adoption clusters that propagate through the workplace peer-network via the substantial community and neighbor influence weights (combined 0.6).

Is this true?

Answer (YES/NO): NO